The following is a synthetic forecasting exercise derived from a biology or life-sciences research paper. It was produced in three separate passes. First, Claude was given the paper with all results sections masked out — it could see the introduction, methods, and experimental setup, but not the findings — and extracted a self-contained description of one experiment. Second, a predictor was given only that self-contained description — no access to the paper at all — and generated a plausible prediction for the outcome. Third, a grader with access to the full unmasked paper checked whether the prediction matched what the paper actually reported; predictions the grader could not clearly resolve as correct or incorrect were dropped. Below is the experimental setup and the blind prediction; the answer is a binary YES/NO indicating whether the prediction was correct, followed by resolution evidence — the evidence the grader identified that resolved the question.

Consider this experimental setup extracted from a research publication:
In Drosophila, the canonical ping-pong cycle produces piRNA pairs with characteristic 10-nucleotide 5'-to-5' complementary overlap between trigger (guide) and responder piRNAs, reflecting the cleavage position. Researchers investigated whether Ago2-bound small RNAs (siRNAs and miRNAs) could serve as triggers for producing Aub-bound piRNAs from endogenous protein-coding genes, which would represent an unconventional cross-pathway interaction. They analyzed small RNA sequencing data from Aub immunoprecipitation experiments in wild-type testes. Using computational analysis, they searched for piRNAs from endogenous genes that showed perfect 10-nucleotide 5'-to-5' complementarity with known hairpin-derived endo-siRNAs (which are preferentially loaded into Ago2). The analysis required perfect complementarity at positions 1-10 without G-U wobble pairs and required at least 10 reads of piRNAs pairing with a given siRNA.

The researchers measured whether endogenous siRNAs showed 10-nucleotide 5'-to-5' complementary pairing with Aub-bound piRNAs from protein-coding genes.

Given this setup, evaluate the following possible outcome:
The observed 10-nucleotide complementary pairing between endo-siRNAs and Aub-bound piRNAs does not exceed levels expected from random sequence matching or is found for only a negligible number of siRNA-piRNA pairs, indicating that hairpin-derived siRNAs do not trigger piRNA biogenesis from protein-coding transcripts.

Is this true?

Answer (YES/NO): NO